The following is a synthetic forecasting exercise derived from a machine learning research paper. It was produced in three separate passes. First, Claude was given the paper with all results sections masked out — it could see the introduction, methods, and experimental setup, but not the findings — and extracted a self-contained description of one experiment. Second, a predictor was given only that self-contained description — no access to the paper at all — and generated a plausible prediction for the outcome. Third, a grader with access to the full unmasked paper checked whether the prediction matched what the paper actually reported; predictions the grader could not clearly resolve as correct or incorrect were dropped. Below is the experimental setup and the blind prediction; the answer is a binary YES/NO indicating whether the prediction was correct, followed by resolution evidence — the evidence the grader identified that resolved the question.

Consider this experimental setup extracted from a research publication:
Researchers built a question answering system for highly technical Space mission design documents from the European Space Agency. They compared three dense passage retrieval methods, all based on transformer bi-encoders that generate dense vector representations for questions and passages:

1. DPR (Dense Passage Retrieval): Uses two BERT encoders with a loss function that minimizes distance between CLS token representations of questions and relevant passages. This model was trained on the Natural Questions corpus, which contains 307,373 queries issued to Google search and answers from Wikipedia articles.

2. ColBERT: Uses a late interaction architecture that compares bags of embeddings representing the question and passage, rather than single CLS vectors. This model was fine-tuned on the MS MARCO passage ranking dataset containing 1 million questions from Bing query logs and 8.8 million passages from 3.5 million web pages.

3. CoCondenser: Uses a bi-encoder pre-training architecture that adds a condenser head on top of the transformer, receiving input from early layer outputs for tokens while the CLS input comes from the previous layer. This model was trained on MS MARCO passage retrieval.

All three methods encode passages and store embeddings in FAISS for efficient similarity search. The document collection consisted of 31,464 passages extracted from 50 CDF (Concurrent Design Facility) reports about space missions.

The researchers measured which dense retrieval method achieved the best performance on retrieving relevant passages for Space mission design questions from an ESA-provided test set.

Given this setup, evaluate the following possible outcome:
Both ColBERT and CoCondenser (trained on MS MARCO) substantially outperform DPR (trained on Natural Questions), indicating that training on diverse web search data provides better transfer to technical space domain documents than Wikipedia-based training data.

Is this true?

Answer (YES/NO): YES